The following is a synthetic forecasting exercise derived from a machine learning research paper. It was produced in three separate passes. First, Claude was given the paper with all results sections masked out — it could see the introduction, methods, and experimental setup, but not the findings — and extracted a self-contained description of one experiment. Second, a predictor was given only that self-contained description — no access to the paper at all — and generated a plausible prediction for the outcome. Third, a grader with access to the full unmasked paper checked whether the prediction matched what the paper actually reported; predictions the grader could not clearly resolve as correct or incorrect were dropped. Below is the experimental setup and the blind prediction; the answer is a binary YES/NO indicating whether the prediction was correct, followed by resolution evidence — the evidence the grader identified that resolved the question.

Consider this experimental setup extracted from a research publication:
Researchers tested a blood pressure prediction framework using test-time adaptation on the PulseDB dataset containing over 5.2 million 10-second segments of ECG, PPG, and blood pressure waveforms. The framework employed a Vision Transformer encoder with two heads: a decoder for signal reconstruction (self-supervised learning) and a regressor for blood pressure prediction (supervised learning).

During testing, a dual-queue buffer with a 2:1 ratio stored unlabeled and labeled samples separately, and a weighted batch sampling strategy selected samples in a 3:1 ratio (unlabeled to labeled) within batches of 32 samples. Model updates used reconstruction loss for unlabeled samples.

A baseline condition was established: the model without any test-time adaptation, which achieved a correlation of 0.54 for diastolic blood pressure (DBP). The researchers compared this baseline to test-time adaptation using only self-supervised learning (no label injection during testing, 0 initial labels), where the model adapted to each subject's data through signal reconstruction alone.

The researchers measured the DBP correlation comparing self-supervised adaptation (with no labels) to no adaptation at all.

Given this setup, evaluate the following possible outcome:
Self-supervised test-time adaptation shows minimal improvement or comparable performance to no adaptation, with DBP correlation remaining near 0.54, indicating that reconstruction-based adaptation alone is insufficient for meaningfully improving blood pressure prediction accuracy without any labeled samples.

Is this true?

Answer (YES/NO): NO